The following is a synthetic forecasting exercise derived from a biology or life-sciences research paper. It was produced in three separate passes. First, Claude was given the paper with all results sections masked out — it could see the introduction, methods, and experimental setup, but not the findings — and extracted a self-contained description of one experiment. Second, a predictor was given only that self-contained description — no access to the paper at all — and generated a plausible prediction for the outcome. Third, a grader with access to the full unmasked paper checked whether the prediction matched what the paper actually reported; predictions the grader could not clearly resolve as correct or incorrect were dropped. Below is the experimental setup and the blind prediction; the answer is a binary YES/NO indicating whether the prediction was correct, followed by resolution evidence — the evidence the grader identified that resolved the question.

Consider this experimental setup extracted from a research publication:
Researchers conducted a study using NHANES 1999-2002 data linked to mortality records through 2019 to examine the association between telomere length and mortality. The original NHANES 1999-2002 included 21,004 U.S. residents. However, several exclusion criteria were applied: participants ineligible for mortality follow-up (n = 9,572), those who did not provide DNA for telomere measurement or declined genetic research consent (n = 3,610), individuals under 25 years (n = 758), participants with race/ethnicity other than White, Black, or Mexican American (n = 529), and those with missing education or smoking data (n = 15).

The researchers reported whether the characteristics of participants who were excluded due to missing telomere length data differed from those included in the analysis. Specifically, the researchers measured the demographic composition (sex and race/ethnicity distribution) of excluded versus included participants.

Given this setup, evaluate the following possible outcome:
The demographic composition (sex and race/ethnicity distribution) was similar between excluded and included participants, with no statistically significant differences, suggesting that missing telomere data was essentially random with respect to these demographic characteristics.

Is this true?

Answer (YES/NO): NO